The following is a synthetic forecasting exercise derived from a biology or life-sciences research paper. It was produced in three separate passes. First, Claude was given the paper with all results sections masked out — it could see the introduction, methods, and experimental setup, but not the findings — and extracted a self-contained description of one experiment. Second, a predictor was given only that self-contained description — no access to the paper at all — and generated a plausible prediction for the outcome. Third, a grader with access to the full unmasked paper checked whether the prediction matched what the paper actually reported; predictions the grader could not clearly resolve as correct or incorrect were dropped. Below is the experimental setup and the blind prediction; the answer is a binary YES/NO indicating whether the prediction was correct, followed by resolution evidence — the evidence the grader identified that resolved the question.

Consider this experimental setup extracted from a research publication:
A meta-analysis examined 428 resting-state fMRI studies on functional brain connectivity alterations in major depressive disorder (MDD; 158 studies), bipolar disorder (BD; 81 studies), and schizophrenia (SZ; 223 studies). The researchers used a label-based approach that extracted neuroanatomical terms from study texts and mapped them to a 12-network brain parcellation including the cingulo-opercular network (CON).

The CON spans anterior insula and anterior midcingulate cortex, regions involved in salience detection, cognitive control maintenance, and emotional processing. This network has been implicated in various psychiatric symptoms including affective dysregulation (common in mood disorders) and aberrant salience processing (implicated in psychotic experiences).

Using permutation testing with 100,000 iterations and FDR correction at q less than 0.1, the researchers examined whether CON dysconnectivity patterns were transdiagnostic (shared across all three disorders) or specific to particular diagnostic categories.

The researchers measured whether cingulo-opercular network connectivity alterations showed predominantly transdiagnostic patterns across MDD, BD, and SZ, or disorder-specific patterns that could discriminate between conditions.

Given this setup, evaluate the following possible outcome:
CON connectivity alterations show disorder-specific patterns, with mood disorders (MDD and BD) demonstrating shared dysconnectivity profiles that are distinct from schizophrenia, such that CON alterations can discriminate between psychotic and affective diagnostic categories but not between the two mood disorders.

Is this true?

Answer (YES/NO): NO